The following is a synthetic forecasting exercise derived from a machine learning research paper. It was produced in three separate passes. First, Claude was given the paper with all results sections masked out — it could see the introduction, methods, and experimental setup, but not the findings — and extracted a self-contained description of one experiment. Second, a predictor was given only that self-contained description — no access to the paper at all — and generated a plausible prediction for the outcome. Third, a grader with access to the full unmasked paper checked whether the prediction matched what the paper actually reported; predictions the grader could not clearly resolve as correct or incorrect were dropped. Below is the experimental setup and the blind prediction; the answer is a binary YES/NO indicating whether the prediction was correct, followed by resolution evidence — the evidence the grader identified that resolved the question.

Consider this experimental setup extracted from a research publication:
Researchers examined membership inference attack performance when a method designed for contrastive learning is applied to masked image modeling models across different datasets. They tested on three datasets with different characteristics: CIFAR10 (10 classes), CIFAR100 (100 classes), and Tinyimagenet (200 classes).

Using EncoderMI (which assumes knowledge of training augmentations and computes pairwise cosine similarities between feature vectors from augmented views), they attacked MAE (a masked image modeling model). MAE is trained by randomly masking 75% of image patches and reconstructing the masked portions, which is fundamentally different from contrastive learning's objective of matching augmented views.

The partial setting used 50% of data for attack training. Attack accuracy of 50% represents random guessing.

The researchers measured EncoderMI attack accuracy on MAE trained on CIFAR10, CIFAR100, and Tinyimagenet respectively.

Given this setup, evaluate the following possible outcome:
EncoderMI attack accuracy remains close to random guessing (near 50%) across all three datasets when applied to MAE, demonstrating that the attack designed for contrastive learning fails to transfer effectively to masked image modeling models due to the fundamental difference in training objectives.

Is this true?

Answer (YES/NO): YES